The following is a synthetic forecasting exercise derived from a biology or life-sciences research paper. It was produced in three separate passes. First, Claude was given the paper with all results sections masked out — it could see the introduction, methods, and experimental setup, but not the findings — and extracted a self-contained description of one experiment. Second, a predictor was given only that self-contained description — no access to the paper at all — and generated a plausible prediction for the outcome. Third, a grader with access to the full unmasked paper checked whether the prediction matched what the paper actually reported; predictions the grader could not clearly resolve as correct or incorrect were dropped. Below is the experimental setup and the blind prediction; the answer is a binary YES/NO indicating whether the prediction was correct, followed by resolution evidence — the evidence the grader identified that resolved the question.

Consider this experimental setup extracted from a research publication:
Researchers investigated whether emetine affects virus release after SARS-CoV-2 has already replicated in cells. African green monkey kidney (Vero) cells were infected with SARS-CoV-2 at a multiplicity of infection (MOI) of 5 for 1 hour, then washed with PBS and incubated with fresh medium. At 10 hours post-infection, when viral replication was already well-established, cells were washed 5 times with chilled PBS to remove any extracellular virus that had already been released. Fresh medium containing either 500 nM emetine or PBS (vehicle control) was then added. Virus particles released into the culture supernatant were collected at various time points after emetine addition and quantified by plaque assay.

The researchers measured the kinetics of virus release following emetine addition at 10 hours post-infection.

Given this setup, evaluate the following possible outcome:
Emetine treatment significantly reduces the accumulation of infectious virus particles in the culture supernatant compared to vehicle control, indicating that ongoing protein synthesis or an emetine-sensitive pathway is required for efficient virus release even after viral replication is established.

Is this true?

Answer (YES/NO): NO